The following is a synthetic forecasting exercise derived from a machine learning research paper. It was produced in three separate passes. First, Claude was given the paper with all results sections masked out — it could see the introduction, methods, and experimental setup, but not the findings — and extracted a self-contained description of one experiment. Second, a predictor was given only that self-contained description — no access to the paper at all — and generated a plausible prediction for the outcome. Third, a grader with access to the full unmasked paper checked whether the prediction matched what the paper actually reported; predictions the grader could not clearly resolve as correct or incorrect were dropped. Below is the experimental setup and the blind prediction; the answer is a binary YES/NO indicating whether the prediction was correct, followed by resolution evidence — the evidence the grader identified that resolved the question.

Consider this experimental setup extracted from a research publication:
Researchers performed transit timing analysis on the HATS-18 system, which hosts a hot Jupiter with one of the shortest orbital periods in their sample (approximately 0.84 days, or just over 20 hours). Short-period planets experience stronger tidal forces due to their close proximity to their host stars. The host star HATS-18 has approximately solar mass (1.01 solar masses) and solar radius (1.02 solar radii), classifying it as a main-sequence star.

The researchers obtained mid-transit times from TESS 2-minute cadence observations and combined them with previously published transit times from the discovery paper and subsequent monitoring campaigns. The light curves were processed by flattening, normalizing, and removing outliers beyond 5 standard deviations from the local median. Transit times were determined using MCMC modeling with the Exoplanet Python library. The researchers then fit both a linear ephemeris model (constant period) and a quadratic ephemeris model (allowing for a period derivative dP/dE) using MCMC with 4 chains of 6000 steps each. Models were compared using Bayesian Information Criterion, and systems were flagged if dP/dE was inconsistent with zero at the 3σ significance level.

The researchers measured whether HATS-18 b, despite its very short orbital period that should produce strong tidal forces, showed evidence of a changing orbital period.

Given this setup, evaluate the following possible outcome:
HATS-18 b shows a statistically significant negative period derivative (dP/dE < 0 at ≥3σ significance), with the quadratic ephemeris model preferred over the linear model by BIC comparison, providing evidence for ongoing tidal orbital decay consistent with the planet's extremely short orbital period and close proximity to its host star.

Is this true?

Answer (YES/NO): NO